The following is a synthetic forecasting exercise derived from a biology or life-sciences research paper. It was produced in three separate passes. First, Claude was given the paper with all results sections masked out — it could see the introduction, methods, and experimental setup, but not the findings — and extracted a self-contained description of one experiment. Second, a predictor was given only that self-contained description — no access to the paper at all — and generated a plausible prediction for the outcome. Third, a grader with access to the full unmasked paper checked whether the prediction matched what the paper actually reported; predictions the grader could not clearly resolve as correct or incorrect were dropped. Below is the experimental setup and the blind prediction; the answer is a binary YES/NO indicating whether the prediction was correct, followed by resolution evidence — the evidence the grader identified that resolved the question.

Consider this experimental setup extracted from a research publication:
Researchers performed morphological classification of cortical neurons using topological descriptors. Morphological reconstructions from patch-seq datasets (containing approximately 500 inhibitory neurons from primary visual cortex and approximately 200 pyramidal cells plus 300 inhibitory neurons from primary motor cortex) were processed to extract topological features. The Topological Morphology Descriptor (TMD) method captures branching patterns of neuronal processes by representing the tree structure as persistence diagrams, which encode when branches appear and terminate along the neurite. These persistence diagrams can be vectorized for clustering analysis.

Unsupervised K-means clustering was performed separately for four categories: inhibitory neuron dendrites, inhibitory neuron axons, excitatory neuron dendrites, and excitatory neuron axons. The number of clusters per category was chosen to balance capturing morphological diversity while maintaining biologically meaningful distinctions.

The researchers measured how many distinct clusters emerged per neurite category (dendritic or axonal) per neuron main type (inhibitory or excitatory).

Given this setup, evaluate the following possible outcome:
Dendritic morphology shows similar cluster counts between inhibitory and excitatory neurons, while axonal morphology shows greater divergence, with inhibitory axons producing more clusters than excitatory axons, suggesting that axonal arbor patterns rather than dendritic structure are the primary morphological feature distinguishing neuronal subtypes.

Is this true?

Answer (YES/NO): NO